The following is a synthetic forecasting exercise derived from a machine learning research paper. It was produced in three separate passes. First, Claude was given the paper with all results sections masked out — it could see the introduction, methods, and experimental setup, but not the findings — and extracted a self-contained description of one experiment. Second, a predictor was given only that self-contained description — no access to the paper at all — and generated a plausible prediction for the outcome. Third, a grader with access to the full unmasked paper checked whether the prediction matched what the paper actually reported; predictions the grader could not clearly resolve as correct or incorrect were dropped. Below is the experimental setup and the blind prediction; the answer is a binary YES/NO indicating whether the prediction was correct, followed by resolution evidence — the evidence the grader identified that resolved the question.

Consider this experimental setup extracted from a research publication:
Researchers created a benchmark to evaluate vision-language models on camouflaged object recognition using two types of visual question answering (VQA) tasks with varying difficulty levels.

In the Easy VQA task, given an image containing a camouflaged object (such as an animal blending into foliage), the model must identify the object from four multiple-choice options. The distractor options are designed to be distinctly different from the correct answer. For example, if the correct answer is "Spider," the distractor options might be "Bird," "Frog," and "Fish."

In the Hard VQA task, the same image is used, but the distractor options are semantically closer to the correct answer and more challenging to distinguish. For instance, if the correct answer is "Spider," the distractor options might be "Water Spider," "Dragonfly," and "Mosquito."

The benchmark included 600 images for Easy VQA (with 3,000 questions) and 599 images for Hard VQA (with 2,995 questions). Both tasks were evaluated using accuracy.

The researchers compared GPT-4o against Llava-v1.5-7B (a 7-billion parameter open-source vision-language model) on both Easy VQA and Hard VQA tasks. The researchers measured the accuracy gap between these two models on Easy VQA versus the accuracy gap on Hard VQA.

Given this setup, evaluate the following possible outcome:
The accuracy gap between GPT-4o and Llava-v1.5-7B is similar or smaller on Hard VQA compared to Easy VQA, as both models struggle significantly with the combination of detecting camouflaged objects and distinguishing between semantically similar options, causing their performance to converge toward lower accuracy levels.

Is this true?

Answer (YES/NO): NO